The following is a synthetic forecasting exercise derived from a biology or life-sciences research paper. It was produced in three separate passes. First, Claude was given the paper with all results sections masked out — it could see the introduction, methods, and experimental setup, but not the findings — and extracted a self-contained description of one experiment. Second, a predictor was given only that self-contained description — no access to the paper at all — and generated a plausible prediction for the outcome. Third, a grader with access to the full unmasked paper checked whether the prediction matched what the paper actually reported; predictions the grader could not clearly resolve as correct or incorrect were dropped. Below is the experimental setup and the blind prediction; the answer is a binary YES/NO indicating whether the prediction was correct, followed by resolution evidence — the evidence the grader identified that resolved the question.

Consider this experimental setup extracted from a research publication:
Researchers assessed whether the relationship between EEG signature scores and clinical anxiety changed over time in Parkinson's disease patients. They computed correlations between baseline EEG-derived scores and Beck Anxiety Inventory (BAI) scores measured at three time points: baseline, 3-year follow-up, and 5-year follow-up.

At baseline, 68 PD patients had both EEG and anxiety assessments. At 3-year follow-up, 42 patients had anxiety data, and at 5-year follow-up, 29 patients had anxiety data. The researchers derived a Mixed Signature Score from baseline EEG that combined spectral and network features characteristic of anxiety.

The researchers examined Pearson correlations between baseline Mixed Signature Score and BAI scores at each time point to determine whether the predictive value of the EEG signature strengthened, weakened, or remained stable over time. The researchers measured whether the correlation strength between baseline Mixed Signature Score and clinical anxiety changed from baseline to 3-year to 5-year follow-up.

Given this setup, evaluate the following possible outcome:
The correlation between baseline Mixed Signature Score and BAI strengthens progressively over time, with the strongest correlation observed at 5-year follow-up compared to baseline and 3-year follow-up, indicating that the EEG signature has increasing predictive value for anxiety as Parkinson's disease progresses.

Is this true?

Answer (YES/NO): NO